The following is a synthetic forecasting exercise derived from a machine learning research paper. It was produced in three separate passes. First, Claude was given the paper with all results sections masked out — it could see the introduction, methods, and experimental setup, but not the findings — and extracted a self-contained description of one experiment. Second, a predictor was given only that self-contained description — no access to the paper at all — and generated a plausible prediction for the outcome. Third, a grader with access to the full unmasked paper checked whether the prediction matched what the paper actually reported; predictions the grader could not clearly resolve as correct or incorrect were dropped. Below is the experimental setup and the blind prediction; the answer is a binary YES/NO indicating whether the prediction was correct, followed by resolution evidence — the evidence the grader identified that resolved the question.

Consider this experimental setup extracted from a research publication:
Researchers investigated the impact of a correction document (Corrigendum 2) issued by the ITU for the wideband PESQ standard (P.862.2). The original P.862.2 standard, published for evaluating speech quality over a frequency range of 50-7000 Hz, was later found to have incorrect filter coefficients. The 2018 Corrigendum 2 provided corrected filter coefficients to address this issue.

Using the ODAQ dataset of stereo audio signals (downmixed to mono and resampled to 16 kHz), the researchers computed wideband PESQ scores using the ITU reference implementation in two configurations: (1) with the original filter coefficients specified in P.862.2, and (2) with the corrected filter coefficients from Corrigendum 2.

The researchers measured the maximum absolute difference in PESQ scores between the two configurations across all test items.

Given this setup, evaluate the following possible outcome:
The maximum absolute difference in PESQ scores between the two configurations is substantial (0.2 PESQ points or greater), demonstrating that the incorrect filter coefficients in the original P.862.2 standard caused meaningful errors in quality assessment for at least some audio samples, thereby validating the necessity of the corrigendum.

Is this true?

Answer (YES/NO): YES